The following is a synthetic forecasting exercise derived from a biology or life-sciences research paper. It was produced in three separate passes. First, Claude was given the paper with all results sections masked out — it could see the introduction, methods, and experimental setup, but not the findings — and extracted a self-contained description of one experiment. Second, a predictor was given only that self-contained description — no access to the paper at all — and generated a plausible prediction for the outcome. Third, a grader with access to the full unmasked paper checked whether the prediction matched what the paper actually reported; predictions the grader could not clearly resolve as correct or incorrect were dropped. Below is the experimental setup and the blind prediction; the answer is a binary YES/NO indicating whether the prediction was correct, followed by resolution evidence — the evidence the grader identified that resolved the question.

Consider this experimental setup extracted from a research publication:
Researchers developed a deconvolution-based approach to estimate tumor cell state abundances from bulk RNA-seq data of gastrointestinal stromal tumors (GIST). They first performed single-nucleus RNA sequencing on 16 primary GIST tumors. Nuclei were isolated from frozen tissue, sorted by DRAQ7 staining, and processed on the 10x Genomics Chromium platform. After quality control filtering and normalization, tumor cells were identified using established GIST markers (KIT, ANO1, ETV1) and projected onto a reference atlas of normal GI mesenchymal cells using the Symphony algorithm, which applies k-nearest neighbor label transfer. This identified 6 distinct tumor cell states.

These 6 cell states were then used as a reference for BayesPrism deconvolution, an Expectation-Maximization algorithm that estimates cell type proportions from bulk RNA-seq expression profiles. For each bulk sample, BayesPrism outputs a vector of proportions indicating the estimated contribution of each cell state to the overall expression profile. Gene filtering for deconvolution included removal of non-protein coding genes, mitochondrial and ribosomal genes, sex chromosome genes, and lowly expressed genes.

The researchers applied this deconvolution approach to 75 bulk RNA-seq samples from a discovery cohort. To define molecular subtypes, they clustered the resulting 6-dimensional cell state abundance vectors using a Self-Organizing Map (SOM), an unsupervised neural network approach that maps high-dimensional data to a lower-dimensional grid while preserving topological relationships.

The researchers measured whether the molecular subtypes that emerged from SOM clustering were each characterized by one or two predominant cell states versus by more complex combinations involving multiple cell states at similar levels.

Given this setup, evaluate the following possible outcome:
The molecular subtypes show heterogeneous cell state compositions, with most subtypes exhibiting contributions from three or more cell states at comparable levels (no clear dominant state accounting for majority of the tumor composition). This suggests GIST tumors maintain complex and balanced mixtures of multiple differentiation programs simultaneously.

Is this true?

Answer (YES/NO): NO